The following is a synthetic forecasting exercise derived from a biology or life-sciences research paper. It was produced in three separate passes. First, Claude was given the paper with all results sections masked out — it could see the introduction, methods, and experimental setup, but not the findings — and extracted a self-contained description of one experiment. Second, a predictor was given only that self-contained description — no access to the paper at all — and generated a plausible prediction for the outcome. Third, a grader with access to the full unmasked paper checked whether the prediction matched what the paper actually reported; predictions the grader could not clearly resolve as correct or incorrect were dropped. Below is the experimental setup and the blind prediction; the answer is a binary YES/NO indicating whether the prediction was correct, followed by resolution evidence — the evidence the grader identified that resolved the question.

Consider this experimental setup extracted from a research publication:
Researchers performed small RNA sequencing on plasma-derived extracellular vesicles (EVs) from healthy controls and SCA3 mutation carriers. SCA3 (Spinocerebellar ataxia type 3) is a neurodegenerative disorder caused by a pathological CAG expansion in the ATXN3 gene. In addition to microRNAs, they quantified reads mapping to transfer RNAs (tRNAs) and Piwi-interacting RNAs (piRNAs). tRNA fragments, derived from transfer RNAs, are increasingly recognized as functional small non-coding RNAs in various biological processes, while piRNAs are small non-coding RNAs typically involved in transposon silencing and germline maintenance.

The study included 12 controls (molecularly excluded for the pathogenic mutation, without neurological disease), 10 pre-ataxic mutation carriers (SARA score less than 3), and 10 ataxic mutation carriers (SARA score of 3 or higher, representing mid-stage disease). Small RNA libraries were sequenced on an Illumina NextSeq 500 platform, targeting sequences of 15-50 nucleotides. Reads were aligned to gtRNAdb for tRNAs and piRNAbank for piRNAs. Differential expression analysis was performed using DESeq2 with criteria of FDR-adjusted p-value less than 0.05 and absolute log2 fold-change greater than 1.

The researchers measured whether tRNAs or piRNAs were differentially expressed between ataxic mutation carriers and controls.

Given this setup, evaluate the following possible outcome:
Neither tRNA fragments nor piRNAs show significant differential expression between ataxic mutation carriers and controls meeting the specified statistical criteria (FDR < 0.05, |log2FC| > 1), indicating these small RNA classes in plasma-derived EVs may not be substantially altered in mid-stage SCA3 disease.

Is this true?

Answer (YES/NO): NO